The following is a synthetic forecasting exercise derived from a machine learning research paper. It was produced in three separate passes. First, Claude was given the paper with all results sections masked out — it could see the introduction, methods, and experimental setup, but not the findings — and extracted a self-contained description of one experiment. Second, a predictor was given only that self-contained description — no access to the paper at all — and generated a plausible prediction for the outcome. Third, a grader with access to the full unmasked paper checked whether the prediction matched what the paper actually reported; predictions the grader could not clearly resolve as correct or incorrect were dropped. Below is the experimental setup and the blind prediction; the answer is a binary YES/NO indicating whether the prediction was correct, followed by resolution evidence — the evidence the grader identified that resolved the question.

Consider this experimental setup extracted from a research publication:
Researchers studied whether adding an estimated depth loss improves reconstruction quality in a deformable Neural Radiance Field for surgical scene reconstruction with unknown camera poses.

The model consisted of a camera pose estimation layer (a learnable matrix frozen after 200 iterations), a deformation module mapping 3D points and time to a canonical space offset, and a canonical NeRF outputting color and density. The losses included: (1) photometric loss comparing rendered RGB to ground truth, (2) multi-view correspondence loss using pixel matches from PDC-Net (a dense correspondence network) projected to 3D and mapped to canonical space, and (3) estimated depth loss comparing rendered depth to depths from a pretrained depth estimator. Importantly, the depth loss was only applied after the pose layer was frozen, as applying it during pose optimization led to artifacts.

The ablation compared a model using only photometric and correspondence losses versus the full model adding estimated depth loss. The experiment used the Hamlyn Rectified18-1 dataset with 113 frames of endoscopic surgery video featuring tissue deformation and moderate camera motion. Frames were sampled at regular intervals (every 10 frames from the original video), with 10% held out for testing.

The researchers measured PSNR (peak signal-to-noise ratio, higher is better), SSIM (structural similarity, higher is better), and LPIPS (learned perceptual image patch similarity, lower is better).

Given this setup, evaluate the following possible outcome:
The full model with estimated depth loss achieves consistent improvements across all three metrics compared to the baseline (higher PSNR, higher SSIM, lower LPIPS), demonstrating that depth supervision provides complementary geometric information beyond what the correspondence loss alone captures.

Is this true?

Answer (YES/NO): YES